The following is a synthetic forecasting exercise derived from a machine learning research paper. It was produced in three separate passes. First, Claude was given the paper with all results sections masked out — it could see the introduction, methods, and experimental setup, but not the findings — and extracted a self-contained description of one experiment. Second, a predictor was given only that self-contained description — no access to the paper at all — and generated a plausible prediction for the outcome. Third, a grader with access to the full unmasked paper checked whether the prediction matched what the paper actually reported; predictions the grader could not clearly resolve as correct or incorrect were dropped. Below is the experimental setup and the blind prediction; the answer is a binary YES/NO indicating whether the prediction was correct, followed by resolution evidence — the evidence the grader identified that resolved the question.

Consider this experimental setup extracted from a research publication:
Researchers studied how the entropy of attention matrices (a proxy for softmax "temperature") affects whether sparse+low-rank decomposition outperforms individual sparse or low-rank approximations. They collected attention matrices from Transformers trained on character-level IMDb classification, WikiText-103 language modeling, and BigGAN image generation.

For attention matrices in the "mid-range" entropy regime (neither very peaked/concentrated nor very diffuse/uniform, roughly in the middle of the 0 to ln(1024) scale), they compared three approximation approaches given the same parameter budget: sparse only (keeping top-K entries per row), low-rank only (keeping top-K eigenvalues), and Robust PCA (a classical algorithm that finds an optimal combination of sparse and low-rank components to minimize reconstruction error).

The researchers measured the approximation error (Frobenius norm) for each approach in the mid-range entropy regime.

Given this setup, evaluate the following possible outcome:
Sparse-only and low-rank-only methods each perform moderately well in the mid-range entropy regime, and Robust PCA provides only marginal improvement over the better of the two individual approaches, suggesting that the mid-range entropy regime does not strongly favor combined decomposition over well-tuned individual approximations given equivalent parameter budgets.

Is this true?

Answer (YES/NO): NO